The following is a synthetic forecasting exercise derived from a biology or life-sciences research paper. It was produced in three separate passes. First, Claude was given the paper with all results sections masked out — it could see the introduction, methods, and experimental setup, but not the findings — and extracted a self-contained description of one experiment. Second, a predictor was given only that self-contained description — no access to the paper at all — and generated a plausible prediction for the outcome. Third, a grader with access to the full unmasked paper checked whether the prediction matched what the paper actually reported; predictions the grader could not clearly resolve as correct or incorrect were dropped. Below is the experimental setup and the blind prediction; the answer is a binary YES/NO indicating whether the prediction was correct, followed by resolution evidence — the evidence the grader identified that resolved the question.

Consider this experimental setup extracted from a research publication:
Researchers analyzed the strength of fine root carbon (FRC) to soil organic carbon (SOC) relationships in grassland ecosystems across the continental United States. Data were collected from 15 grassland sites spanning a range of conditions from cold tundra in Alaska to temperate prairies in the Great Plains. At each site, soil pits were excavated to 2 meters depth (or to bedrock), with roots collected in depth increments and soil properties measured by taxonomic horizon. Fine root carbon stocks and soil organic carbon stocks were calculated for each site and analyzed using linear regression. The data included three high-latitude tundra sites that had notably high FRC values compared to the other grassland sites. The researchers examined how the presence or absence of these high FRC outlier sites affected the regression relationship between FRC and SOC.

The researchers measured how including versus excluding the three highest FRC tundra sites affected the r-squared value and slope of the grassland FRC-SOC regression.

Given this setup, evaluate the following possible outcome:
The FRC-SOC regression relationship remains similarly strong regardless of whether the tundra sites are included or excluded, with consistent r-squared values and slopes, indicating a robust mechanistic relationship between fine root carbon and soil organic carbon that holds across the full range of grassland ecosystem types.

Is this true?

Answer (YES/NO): NO